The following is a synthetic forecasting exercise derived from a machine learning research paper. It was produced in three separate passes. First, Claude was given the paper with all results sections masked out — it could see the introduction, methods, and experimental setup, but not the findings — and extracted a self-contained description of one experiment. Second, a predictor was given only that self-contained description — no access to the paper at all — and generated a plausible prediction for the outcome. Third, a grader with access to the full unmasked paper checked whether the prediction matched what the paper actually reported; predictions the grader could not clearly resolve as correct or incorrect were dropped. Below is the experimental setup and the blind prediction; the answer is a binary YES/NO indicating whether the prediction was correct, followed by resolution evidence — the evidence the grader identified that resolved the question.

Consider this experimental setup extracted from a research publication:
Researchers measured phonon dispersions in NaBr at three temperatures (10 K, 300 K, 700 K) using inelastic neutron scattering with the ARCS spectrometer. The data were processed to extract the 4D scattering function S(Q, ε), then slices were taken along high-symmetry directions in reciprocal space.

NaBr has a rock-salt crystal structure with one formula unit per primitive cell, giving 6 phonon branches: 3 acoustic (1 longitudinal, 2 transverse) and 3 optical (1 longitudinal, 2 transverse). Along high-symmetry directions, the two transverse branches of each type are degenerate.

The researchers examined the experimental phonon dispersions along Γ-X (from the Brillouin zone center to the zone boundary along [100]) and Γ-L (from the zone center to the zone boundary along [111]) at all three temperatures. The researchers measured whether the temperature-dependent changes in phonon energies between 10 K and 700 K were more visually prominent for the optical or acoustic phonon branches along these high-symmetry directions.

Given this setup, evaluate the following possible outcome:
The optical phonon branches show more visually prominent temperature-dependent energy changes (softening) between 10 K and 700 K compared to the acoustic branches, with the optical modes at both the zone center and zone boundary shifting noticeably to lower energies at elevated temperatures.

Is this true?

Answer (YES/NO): YES